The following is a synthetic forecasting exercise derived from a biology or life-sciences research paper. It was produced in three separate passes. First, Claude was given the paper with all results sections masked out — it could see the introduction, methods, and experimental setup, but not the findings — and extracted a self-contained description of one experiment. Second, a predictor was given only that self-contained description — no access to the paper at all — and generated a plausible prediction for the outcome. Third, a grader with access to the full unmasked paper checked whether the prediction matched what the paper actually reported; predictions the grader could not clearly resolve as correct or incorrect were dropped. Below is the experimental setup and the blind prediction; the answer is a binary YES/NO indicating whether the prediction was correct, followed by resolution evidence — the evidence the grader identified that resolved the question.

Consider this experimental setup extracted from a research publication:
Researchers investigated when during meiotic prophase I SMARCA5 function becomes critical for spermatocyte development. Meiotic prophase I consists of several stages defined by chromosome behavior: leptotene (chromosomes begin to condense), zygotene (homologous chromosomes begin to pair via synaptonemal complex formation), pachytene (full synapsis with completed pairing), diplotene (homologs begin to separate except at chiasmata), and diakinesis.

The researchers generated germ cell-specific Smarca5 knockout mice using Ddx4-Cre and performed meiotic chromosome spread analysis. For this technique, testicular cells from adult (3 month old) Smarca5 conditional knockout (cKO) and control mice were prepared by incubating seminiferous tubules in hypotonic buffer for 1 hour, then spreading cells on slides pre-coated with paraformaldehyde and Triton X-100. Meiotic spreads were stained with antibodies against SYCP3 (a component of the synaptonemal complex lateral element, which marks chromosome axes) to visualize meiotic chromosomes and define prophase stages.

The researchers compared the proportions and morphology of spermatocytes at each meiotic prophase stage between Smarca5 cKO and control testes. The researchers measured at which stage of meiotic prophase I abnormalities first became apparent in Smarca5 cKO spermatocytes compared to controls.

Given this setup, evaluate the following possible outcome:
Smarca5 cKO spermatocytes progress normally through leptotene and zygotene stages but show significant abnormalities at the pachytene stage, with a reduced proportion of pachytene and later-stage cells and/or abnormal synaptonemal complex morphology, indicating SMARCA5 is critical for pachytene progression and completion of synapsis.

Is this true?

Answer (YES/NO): YES